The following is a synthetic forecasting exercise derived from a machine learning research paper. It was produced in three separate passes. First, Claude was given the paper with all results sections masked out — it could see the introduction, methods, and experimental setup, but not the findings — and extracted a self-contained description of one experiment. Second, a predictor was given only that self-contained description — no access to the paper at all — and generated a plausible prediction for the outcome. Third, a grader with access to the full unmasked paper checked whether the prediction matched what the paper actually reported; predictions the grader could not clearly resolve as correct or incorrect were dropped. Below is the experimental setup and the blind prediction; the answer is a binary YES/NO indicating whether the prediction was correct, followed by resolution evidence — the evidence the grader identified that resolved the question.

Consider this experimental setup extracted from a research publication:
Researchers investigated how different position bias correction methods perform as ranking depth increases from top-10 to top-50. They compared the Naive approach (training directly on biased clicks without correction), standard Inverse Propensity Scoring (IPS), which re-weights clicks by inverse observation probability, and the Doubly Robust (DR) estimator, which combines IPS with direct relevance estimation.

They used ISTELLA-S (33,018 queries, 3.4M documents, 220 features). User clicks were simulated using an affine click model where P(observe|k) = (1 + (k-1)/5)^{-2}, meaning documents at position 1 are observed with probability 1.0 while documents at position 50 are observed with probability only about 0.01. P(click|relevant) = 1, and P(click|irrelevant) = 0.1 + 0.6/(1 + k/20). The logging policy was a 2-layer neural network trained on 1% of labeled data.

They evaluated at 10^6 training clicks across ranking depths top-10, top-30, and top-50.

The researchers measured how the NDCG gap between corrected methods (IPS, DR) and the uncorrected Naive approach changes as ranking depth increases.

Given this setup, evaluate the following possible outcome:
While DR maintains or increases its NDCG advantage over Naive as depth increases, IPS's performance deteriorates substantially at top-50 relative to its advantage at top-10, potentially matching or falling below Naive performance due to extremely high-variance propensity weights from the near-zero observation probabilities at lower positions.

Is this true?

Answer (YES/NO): NO